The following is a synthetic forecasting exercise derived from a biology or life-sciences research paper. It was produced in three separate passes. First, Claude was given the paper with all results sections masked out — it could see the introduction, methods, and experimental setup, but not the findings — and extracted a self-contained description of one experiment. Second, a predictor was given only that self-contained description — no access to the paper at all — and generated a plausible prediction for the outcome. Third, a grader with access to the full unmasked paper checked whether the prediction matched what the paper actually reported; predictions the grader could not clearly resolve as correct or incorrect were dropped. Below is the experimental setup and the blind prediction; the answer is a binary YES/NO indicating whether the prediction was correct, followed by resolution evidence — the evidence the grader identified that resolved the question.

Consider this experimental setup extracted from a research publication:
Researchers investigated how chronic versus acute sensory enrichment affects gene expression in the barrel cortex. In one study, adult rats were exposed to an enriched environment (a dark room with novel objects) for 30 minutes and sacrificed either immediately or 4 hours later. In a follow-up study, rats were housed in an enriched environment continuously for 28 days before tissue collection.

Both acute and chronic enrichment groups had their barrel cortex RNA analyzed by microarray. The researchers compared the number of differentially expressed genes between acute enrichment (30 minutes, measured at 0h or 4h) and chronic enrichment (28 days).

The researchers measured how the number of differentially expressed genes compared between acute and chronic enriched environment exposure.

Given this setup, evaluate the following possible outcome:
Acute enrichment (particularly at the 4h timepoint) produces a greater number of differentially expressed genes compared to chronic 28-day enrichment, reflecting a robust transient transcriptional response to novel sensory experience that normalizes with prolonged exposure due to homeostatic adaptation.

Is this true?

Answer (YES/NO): NO